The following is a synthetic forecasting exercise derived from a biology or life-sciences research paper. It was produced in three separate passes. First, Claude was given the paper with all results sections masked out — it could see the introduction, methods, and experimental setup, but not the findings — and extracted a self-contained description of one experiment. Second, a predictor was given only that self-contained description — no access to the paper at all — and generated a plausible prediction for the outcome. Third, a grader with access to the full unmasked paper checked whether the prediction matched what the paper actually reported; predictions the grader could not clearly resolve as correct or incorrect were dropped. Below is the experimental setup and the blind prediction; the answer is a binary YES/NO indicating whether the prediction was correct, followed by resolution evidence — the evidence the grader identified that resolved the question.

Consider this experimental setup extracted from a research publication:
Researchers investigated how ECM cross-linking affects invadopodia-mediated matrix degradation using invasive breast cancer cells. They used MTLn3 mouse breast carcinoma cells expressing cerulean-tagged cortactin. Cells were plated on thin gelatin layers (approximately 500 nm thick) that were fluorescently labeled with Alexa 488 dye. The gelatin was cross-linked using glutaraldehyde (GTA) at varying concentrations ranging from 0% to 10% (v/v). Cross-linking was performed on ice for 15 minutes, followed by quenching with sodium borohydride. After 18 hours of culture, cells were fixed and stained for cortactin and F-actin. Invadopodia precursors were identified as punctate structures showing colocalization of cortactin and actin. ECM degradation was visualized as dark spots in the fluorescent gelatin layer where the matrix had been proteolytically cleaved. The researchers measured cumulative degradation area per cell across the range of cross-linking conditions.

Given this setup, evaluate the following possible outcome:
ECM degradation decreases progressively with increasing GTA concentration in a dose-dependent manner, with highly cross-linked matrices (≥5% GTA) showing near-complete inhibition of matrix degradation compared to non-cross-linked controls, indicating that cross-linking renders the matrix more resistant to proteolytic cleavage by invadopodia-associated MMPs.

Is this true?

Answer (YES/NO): NO